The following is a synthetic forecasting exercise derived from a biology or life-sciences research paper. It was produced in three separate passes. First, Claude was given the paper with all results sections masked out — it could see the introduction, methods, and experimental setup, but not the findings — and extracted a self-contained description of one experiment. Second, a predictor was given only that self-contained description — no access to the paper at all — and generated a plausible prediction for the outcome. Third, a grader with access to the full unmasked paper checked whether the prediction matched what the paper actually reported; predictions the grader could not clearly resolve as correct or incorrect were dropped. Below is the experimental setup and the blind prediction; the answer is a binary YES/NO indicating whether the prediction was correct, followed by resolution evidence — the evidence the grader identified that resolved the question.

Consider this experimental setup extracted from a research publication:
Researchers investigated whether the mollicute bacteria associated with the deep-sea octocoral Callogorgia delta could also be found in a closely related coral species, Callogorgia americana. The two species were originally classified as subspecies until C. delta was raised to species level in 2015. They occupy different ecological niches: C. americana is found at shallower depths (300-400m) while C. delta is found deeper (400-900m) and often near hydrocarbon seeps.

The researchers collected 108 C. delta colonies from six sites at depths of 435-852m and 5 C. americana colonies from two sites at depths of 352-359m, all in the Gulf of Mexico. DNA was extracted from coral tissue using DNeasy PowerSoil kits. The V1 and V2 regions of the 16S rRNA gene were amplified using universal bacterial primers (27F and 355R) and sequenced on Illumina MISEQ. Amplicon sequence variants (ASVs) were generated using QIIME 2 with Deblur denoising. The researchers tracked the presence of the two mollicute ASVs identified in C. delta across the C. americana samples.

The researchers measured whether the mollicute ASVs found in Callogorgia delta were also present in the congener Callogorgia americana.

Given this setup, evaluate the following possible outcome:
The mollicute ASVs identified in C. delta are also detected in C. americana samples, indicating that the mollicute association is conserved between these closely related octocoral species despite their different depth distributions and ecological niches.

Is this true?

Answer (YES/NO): YES